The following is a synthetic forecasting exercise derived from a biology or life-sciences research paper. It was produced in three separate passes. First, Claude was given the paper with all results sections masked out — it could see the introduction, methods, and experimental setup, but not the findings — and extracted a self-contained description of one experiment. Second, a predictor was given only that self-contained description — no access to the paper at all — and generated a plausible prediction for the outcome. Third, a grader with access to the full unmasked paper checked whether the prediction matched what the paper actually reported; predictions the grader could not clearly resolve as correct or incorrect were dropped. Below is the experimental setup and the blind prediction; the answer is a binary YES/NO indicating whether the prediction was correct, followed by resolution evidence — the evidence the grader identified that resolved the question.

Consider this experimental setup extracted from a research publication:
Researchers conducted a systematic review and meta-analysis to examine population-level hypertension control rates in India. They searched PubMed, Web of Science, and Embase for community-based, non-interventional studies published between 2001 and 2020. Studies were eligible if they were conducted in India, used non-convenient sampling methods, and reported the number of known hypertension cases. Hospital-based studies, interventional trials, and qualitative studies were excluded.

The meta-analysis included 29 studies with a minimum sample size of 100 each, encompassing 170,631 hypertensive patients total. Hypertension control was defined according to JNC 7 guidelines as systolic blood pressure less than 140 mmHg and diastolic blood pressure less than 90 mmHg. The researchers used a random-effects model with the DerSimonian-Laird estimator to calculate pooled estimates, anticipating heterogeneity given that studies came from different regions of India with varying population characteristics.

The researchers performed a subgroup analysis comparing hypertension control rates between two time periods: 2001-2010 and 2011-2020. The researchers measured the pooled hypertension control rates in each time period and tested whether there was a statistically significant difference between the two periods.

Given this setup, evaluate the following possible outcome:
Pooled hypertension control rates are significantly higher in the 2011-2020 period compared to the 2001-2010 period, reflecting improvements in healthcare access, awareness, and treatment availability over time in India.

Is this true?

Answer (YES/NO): NO